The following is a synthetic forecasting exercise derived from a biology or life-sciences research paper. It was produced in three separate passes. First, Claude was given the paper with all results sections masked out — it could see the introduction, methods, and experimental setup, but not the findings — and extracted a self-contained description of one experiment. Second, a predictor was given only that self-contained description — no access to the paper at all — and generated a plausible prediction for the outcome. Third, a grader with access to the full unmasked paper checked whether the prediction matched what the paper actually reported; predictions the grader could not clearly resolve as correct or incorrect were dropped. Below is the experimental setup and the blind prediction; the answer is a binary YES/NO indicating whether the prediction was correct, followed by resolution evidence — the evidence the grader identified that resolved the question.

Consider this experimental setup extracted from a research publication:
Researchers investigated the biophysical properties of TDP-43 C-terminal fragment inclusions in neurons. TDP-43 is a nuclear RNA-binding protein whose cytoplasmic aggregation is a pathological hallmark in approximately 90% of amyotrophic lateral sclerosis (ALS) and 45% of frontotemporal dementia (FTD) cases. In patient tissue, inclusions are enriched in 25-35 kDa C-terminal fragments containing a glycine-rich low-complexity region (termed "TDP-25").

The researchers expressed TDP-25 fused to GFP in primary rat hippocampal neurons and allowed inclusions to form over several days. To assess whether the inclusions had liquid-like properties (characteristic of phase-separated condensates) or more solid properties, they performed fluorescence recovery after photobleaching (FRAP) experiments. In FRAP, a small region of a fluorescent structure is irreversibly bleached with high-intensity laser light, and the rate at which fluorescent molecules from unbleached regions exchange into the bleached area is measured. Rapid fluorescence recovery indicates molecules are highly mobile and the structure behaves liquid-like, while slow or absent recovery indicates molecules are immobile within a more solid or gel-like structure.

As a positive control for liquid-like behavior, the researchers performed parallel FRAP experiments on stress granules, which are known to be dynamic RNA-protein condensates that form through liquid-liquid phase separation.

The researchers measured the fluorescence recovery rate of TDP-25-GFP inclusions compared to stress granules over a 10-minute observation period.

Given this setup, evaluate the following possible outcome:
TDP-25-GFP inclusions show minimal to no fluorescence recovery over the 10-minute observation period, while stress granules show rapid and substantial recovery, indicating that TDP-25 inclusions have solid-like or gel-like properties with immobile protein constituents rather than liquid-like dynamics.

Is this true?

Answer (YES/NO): NO